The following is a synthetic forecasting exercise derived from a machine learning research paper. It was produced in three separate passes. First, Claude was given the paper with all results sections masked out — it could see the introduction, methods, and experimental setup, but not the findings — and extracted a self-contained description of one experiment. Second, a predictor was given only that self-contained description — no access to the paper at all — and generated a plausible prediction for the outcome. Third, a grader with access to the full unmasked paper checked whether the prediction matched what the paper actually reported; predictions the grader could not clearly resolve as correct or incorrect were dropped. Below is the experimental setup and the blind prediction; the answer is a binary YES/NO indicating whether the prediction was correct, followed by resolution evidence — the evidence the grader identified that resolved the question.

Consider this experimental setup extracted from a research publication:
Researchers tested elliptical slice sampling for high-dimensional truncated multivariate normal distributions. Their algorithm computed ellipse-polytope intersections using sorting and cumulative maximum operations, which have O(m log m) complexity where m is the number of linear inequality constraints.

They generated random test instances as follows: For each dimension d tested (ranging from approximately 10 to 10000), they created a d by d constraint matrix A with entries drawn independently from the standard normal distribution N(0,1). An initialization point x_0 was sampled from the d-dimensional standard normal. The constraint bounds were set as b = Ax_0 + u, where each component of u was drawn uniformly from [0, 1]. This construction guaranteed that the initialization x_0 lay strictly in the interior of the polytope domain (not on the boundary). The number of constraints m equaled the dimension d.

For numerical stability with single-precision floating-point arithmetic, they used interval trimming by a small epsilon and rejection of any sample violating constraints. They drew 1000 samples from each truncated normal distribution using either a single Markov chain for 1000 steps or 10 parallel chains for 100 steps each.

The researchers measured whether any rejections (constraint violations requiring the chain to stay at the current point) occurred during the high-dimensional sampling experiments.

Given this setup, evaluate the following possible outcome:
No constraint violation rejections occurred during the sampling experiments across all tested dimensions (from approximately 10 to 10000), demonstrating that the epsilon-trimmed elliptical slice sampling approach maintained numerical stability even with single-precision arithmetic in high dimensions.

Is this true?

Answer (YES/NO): YES